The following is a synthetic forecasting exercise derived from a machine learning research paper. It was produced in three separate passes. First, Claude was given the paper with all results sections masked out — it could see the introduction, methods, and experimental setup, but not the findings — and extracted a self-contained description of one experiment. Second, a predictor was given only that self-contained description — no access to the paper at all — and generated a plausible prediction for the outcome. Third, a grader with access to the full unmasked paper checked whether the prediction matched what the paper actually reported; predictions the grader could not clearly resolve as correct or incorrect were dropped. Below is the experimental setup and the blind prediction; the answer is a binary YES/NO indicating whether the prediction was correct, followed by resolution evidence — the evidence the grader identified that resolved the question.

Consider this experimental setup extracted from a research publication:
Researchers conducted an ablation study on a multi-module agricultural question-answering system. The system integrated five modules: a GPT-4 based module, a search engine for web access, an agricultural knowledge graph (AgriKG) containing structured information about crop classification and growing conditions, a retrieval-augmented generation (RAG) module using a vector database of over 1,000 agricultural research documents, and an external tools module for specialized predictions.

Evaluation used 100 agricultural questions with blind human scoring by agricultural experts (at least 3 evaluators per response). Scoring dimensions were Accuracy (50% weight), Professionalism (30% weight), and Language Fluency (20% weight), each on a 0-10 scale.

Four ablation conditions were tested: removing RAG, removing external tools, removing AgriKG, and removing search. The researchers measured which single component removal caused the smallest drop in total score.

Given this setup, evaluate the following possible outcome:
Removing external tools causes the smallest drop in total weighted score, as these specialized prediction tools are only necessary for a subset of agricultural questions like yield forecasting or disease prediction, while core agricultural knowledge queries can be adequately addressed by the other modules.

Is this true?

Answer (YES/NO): NO